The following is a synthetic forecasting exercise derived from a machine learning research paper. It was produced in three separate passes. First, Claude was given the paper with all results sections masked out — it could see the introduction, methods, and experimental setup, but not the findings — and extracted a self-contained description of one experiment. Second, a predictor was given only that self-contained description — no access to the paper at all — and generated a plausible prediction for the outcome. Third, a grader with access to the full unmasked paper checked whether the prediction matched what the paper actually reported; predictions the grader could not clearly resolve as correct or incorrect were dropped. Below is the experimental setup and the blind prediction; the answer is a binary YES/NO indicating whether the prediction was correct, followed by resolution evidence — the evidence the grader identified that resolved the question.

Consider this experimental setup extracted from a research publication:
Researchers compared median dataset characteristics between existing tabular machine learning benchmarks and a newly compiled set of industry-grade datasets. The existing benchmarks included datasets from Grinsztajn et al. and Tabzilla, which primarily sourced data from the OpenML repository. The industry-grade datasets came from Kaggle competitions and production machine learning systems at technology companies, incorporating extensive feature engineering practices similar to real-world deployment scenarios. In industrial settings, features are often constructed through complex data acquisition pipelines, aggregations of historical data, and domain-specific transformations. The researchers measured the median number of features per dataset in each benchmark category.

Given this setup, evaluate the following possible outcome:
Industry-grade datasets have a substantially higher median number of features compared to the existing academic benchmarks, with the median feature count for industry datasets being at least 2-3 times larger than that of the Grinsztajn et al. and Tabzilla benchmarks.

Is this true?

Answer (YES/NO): YES